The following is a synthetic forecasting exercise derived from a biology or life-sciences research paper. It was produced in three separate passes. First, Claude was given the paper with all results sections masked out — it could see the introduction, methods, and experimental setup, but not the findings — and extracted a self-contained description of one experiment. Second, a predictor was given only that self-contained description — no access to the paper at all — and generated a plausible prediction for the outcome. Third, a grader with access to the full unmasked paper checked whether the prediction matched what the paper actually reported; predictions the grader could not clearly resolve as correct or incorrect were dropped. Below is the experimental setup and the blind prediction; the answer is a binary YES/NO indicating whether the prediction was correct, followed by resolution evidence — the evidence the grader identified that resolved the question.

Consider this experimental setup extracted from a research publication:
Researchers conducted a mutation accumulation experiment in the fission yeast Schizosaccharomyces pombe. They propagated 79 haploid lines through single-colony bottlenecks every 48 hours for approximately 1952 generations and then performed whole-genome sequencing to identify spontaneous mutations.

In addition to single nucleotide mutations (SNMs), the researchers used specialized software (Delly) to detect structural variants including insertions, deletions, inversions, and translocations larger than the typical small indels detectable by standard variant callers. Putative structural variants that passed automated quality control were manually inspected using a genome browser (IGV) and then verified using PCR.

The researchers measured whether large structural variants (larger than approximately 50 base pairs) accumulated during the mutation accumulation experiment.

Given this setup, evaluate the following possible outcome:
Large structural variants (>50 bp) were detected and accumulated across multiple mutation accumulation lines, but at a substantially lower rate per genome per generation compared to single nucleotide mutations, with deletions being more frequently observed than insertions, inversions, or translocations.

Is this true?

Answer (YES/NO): YES